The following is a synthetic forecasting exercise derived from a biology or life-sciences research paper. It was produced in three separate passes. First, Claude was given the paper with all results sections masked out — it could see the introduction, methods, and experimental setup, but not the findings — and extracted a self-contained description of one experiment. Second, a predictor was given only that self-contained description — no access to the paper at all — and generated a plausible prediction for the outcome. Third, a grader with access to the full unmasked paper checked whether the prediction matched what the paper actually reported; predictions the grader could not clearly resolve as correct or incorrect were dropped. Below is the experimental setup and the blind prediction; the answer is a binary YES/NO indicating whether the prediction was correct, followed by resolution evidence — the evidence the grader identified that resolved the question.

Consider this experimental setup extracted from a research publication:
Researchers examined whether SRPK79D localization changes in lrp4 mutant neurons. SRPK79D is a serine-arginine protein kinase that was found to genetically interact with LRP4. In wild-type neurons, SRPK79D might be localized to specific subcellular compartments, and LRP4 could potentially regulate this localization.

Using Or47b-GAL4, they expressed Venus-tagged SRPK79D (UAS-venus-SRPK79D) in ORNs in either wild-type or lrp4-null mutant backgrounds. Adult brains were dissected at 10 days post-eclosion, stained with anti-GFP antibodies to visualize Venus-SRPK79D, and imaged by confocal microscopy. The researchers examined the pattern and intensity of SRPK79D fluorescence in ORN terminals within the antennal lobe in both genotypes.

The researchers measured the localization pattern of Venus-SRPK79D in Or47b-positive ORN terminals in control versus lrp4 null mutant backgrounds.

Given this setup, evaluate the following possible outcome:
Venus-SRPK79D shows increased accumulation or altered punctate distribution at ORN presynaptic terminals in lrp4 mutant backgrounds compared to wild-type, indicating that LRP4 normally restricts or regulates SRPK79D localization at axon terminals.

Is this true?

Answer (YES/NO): NO